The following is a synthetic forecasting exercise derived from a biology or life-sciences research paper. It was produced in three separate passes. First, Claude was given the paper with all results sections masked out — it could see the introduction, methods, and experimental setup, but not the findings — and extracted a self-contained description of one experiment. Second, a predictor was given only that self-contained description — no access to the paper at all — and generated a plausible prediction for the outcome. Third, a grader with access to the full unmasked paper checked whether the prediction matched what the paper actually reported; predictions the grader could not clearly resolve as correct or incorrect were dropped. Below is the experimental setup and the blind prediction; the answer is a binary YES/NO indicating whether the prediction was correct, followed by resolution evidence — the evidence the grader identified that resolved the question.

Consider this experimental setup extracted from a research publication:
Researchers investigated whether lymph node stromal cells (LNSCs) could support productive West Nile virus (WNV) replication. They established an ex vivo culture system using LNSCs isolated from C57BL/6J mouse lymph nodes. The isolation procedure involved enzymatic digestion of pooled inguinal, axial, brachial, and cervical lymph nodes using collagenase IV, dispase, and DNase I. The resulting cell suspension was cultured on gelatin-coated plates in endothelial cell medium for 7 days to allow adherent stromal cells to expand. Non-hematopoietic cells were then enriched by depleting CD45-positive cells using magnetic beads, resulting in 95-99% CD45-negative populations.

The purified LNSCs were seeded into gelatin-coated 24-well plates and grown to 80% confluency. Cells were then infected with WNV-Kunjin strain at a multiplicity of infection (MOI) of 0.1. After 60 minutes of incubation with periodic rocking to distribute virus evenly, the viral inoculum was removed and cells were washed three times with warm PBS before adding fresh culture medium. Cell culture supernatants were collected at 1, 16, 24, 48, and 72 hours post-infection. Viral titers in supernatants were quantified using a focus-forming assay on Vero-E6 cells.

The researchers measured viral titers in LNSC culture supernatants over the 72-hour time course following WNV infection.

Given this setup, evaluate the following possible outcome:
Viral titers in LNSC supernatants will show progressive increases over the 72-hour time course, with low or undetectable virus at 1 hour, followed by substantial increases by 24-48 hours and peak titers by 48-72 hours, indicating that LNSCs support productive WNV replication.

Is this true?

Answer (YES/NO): YES